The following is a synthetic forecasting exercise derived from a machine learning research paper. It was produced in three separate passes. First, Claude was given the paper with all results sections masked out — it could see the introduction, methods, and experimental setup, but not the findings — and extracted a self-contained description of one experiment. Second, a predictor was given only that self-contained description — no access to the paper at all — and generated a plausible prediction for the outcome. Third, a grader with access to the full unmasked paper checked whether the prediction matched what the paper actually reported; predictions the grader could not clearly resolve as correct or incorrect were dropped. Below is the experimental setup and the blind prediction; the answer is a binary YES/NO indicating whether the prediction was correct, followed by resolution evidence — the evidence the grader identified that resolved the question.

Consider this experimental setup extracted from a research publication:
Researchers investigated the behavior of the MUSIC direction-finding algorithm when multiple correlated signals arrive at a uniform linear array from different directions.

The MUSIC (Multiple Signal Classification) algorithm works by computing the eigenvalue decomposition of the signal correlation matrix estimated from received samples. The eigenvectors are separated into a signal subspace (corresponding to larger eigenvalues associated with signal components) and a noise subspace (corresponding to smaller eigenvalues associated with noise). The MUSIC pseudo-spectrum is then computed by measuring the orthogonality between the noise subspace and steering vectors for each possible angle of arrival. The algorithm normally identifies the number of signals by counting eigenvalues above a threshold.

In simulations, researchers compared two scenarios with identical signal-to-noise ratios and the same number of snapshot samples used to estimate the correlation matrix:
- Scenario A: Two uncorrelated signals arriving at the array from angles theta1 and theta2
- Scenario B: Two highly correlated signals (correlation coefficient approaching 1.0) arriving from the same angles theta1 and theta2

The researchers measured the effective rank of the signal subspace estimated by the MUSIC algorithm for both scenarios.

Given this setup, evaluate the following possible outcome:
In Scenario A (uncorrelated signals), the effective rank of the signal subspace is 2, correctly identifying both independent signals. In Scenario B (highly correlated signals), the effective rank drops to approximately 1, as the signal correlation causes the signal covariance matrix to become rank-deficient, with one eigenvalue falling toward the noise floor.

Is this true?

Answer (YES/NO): YES